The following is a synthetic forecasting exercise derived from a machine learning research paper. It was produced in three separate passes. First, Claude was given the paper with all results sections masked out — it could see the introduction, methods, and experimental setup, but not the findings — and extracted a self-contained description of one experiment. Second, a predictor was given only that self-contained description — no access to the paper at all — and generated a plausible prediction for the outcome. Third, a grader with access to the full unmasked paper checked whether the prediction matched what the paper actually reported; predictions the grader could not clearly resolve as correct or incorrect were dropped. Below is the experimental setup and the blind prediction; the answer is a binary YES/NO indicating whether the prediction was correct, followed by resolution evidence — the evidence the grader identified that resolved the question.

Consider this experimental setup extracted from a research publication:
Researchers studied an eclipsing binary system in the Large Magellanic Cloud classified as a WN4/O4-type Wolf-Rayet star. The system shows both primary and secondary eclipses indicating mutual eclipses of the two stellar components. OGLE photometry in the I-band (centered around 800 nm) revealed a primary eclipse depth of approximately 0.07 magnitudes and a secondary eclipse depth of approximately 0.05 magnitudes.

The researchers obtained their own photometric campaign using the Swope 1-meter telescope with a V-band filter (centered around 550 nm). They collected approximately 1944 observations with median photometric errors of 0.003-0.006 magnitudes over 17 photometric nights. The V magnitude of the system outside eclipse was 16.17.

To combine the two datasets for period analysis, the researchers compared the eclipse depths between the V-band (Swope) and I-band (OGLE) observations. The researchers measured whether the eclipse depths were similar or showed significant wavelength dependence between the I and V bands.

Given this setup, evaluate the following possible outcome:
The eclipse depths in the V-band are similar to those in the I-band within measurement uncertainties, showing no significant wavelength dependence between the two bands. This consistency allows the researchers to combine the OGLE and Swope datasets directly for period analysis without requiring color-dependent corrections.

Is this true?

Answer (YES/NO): YES